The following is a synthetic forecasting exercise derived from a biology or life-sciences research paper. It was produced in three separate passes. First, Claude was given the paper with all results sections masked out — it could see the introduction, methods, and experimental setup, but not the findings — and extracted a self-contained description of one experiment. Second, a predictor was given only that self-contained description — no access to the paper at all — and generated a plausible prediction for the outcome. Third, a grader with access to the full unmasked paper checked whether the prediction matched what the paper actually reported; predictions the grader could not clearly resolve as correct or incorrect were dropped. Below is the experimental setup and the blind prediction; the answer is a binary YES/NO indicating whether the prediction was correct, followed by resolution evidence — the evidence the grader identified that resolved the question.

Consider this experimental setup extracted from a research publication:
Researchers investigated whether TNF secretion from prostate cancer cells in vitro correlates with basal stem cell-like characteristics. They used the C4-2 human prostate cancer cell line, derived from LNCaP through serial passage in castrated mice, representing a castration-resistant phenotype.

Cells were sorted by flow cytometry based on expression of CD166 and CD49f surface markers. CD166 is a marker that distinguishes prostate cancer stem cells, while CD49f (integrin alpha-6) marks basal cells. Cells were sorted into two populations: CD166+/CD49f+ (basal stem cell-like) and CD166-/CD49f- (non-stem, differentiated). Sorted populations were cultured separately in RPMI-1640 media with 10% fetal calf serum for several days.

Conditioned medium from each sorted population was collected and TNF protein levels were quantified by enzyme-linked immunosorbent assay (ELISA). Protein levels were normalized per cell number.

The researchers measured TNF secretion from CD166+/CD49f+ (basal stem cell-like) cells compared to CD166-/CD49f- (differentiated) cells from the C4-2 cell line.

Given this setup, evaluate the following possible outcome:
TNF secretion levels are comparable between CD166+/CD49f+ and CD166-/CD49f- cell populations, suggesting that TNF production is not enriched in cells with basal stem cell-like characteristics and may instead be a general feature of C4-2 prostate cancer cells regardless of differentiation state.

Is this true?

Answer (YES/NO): NO